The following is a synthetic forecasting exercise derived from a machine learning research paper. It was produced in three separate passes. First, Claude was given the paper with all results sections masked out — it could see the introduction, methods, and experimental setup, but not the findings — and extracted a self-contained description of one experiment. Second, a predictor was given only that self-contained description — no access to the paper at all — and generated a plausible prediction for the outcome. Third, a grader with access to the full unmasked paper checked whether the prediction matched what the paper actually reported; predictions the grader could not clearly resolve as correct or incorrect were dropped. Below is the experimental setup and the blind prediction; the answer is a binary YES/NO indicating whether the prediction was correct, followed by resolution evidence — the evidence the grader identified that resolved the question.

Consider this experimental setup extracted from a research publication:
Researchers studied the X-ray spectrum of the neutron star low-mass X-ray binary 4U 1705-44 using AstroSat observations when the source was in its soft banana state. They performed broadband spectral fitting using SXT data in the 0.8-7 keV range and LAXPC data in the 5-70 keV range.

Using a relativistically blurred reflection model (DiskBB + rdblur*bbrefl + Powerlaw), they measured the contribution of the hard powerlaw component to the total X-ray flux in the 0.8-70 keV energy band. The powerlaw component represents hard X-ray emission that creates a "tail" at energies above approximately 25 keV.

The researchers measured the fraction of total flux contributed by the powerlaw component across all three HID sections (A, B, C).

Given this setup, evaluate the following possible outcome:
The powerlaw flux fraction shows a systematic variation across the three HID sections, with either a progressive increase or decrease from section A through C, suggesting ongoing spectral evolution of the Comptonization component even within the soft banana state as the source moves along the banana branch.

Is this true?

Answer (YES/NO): NO